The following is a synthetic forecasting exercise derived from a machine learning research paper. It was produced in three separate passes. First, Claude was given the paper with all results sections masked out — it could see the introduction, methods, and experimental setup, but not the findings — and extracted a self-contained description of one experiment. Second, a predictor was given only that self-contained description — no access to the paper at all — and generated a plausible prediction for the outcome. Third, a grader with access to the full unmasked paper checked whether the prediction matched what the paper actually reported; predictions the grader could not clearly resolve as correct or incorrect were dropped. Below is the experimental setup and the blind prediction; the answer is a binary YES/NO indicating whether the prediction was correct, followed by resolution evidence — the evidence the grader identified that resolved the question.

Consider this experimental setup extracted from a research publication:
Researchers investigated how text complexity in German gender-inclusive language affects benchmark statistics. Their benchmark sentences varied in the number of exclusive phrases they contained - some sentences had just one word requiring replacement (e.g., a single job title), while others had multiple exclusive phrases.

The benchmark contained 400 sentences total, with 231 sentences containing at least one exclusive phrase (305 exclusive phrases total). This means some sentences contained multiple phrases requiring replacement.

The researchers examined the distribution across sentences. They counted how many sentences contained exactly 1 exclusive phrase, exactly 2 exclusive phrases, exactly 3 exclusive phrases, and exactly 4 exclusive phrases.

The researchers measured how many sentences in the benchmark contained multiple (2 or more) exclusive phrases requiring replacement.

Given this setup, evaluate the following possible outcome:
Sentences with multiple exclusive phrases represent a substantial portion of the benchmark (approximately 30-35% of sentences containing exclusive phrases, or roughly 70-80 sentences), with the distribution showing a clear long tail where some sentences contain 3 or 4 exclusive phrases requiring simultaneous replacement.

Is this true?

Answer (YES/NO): NO